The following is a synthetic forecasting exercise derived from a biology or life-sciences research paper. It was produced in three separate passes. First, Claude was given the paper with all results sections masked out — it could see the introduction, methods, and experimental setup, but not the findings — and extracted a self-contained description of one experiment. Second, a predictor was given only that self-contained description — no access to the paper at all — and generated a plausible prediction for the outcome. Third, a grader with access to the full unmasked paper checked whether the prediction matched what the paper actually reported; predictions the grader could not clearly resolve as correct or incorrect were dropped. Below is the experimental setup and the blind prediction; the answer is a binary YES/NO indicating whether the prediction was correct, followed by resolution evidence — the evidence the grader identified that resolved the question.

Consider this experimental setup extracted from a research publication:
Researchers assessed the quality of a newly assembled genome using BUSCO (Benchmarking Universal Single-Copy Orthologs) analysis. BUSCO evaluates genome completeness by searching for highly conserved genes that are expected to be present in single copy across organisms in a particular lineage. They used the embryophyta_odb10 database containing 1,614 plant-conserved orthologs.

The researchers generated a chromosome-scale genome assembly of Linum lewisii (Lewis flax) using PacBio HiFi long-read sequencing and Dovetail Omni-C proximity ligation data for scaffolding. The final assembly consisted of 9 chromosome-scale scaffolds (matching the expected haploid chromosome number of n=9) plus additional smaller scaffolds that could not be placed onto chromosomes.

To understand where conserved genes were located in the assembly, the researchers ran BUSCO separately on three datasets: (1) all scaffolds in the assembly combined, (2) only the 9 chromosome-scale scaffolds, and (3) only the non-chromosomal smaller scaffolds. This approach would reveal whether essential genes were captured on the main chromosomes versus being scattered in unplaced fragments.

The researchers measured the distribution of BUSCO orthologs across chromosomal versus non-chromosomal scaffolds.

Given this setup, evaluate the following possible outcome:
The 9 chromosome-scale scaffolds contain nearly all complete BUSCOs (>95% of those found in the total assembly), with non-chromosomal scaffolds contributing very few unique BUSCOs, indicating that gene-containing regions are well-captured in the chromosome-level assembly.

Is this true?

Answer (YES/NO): YES